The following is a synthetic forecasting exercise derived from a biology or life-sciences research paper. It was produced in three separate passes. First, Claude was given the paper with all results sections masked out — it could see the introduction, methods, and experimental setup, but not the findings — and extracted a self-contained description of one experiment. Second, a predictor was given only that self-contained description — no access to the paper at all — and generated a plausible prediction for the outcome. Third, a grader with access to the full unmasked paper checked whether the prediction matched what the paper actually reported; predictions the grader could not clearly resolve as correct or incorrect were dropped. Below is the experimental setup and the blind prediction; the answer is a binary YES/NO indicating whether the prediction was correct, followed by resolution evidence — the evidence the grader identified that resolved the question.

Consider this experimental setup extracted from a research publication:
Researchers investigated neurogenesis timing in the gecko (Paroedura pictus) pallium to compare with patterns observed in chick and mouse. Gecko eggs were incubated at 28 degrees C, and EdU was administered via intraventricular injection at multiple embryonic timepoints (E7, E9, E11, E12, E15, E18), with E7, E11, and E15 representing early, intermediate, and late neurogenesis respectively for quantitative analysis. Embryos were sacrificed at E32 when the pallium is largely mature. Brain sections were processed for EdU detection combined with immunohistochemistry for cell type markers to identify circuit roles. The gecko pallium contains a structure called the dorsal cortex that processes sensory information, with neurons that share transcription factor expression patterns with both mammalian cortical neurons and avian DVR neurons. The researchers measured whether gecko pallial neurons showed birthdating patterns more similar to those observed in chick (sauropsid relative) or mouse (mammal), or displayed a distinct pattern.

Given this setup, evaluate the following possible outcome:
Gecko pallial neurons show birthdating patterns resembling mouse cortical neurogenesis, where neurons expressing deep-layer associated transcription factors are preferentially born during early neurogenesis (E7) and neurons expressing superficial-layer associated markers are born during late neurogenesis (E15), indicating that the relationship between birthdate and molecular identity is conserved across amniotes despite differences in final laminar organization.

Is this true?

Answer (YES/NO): NO